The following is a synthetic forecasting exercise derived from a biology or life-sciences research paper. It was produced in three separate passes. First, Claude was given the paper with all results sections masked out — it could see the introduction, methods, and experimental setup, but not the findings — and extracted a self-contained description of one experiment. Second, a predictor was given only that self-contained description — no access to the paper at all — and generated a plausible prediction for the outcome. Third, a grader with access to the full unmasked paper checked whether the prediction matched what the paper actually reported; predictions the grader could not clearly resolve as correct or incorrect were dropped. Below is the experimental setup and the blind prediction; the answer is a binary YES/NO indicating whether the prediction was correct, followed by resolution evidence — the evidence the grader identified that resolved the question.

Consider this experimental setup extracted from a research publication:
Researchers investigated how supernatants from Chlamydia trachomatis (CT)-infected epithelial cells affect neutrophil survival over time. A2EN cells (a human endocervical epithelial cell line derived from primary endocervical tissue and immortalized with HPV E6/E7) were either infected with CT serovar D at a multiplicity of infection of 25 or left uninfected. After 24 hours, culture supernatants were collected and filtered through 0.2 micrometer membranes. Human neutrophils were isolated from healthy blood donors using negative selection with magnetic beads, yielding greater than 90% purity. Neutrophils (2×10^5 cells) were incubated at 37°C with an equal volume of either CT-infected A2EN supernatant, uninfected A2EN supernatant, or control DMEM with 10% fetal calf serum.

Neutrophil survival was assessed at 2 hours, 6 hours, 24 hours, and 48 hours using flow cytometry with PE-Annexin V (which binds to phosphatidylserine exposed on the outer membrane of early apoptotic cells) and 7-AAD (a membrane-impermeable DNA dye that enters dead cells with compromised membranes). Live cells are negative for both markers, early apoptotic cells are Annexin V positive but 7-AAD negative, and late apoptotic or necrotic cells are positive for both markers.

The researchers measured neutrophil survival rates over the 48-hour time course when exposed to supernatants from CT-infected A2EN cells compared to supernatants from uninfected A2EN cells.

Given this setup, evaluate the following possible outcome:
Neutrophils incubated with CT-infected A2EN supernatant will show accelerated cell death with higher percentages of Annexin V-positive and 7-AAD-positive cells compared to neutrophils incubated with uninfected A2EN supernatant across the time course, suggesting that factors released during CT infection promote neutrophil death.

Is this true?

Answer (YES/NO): NO